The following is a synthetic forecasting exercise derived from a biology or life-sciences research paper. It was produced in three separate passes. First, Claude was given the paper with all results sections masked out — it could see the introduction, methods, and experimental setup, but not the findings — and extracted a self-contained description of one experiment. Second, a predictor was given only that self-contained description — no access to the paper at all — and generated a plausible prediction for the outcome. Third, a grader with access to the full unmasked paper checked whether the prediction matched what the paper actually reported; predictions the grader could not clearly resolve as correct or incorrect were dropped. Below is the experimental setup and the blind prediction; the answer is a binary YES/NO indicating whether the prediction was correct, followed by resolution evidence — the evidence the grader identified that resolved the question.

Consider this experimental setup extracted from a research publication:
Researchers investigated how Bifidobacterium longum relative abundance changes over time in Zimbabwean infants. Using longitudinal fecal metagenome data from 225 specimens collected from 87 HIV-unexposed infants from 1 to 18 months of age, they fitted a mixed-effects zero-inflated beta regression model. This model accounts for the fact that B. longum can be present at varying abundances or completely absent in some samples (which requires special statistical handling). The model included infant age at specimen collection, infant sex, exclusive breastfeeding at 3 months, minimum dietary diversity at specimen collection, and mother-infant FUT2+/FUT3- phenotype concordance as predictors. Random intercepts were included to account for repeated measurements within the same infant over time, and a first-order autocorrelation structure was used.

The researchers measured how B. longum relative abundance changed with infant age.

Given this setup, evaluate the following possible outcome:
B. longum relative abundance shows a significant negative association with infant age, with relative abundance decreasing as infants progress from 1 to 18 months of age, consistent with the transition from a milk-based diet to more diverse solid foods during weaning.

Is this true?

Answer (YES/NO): YES